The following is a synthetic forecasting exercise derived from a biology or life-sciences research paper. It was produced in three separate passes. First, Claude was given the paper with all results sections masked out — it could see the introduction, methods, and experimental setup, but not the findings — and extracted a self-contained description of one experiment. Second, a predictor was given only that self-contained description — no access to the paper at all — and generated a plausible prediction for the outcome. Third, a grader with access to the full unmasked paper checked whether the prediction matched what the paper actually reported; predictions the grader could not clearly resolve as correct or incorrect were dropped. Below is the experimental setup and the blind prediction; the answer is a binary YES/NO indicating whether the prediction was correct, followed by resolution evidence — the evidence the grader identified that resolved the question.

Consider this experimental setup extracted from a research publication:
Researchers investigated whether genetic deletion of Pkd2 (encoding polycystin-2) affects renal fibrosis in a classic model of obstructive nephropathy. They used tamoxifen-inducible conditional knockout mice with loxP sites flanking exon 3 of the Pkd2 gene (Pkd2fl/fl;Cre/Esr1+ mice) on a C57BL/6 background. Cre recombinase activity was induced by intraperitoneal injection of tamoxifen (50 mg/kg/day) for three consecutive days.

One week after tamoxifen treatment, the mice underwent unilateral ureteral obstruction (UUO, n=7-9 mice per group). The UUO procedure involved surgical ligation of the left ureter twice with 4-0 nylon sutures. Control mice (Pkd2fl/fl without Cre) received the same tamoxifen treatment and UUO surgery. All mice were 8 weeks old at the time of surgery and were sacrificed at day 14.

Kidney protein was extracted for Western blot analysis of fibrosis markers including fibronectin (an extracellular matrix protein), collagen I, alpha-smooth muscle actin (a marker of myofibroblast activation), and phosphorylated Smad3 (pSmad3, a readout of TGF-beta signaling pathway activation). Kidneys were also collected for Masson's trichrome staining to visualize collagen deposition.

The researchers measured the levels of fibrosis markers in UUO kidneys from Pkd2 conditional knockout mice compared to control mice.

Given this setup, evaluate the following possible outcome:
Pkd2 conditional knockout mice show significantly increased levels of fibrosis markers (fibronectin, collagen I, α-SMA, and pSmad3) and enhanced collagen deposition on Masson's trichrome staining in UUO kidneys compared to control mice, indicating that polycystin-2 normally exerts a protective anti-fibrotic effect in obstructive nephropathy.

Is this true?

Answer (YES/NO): NO